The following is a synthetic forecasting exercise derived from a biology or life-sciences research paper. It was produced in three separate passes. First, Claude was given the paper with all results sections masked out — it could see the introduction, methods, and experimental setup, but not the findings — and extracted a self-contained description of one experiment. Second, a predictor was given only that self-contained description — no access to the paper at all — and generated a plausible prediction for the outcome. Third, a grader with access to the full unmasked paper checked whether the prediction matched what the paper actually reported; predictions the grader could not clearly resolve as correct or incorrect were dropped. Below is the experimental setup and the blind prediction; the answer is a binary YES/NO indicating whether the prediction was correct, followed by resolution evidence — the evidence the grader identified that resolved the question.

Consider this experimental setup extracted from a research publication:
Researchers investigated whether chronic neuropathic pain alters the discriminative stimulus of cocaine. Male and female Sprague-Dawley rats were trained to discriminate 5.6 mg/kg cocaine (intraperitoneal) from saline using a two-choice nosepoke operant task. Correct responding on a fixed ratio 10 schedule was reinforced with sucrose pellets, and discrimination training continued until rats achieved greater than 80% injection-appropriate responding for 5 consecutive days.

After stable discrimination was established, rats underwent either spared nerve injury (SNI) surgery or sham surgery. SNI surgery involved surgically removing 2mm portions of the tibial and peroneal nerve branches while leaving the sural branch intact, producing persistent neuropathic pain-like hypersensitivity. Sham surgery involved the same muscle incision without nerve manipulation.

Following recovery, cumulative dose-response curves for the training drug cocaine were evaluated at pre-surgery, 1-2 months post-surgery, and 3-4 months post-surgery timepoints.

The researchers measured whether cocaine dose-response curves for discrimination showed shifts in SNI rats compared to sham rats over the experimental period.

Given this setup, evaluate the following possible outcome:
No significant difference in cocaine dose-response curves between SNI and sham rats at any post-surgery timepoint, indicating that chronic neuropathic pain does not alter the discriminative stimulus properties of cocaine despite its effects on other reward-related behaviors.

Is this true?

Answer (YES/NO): YES